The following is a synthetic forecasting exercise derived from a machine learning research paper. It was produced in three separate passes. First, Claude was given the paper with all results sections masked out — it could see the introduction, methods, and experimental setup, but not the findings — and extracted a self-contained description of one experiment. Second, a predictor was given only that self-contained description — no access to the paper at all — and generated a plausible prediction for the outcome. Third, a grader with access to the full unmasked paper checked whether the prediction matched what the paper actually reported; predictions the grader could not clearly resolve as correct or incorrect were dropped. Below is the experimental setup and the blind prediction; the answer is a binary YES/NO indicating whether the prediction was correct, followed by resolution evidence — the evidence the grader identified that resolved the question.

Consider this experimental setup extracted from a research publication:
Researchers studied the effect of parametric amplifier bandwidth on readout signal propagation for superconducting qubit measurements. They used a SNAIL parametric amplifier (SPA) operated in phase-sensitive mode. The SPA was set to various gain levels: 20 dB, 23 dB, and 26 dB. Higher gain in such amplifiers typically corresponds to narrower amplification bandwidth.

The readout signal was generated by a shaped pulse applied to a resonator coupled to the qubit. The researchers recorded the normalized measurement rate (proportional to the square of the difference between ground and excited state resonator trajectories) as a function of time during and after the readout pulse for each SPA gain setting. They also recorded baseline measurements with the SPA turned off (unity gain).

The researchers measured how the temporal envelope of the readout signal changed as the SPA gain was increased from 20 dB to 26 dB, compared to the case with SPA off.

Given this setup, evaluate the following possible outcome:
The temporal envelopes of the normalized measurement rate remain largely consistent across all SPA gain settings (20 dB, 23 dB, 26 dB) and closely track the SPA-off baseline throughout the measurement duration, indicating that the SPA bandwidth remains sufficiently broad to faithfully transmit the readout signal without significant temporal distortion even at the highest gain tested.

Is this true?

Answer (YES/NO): NO